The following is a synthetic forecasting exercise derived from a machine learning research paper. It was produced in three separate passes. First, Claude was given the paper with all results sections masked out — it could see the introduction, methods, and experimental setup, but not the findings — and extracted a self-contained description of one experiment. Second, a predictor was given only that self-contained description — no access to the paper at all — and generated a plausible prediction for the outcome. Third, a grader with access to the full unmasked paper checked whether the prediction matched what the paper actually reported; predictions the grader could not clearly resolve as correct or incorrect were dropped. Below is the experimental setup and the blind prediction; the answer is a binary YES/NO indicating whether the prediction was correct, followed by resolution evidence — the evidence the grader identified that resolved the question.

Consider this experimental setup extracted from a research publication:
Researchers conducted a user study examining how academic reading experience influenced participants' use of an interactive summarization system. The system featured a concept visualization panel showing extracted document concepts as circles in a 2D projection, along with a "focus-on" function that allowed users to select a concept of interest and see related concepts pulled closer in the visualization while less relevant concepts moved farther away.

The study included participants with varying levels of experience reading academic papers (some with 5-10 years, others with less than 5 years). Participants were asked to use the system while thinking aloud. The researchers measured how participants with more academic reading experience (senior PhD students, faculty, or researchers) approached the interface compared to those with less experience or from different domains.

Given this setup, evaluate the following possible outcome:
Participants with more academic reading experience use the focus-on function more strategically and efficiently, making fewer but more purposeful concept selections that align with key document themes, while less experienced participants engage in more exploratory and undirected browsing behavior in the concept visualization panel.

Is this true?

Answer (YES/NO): NO